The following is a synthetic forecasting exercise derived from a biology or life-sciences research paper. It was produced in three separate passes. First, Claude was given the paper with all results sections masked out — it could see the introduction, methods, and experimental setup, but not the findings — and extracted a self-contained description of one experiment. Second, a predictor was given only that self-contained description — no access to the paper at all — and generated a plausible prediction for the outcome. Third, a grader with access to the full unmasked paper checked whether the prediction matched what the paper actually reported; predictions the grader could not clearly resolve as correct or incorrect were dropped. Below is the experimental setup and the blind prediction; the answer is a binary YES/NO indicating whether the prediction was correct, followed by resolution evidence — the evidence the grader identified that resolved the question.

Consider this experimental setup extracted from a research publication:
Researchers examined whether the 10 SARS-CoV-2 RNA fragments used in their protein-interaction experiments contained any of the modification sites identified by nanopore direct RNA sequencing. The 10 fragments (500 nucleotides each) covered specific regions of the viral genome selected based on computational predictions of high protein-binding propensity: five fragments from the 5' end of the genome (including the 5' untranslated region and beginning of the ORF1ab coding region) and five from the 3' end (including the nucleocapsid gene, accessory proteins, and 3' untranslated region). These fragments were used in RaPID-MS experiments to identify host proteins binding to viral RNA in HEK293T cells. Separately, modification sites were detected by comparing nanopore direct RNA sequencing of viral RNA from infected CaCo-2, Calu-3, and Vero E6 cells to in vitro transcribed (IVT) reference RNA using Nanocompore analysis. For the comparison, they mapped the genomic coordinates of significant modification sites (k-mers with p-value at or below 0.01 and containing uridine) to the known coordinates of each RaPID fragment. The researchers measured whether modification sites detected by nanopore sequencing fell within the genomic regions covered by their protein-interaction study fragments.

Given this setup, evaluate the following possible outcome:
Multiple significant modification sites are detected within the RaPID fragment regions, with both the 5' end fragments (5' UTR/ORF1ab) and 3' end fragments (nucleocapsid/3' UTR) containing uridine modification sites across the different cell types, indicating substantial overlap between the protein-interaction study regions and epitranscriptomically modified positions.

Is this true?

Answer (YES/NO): YES